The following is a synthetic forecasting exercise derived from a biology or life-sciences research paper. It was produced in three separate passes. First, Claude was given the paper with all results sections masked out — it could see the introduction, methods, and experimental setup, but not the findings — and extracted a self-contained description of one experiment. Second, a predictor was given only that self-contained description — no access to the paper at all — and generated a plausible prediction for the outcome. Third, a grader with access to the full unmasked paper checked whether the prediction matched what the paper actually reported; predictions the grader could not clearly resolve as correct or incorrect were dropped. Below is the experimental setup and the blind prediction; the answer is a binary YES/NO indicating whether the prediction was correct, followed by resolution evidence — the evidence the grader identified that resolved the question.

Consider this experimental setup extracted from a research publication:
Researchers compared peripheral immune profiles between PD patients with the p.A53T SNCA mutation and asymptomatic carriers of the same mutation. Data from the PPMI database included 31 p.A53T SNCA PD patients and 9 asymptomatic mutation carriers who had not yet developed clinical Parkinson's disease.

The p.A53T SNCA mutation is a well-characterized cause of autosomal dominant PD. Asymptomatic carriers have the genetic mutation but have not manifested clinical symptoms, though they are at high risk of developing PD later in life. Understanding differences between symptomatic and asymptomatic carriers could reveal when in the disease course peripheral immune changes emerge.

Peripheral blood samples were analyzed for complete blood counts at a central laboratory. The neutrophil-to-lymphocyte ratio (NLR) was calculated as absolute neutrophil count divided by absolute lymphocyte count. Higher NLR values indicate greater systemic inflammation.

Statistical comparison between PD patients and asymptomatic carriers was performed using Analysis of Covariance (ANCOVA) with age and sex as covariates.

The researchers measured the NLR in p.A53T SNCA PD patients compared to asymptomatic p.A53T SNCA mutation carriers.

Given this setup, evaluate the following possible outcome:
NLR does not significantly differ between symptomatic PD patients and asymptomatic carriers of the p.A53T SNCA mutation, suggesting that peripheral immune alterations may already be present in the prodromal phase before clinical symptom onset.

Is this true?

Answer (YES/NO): YES